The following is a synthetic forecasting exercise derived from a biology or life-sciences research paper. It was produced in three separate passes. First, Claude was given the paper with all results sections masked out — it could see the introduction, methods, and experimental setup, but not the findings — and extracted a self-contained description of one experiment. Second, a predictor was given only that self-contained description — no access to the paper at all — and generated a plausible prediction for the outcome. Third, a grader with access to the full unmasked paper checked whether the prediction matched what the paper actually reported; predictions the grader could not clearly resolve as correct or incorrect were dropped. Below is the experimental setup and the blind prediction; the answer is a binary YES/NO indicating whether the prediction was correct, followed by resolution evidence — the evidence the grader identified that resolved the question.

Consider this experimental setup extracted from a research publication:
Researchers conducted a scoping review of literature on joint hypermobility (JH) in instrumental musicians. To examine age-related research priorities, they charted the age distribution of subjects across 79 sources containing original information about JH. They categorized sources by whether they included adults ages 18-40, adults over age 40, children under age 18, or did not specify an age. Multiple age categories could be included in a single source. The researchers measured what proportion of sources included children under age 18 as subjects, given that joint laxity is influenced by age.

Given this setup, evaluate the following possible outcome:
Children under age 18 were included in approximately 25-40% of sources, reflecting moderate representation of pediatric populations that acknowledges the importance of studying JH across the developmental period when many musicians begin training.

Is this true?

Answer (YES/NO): NO